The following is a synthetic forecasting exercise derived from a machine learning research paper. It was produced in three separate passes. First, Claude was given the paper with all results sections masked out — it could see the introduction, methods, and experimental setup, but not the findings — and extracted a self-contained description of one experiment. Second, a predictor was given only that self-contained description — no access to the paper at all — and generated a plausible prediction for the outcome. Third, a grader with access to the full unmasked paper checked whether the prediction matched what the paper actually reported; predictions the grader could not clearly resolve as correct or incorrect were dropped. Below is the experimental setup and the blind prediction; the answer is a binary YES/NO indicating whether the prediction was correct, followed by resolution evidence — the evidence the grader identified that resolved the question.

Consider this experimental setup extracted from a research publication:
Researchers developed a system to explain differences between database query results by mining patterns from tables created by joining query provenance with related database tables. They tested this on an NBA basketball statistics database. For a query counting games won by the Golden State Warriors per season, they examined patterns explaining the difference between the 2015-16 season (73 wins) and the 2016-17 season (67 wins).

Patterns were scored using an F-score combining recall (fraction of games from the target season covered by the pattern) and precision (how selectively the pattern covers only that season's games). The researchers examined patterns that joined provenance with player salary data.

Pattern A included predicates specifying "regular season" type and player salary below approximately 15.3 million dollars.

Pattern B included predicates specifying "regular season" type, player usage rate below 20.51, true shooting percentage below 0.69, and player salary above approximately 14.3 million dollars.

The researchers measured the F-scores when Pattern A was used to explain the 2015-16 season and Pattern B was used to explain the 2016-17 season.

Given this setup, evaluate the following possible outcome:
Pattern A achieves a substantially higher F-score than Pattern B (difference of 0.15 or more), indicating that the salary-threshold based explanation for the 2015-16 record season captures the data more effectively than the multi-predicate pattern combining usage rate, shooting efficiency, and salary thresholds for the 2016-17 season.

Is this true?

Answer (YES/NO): YES